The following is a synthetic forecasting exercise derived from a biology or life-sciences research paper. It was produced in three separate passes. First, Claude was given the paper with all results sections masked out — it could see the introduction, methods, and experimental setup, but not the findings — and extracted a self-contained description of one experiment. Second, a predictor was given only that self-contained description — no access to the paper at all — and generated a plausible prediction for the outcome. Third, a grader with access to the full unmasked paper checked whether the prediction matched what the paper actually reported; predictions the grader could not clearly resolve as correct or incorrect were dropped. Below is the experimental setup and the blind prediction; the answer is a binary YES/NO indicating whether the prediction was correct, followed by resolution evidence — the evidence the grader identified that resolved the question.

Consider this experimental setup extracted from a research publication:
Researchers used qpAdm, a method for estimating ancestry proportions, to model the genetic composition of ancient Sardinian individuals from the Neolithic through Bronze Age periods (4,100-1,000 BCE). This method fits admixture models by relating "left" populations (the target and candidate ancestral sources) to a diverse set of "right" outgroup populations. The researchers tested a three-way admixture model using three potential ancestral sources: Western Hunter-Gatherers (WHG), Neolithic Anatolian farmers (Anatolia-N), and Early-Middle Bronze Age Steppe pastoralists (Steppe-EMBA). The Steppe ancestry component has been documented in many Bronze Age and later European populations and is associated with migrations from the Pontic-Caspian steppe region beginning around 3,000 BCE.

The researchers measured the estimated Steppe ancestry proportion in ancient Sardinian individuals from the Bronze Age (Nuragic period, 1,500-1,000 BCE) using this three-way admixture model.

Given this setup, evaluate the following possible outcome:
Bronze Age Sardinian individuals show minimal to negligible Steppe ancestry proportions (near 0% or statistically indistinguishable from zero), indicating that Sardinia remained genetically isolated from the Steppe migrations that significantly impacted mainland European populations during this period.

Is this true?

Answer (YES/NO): YES